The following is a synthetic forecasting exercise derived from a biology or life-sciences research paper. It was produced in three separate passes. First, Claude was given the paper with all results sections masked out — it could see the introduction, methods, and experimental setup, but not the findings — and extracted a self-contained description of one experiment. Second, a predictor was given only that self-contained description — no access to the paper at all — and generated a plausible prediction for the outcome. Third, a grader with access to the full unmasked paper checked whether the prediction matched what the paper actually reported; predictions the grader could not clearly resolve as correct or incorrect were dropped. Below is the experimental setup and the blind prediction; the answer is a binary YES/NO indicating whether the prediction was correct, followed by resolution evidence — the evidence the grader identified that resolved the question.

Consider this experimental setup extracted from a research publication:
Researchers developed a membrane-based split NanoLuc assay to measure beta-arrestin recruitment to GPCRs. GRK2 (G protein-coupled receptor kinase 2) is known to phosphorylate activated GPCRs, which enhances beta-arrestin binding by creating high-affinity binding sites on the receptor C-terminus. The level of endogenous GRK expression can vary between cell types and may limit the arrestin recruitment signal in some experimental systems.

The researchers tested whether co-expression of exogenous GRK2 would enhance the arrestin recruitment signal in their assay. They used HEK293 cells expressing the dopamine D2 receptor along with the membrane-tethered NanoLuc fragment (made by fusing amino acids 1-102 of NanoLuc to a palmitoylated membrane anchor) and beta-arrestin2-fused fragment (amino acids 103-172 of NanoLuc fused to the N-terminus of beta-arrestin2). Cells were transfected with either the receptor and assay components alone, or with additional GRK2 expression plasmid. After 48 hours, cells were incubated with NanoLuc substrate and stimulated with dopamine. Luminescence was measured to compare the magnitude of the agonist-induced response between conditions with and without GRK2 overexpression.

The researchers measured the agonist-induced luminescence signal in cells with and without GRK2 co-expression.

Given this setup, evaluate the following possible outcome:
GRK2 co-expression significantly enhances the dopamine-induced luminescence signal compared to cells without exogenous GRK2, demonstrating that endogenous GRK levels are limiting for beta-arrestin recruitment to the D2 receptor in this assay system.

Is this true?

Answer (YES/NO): YES